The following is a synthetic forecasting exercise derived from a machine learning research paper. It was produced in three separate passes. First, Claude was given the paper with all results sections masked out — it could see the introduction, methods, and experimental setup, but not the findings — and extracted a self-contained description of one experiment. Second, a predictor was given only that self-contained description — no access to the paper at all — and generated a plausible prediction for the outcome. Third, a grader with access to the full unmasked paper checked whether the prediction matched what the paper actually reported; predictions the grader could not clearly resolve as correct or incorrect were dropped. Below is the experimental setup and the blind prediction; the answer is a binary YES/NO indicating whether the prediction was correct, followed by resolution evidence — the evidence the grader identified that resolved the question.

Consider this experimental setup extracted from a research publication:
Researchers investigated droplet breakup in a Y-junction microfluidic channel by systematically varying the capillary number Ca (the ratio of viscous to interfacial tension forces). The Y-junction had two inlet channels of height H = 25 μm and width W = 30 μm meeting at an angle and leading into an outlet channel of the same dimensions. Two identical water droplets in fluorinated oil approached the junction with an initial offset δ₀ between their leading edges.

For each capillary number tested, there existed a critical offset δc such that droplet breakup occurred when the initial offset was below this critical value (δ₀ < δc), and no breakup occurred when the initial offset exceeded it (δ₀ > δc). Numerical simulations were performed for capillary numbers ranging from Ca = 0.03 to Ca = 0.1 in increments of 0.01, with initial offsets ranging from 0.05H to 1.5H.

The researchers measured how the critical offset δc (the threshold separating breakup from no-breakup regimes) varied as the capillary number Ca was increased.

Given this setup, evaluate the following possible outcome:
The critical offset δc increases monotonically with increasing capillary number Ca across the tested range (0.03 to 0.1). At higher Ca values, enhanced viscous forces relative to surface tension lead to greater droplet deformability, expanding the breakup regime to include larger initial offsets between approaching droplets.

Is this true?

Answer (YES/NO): YES